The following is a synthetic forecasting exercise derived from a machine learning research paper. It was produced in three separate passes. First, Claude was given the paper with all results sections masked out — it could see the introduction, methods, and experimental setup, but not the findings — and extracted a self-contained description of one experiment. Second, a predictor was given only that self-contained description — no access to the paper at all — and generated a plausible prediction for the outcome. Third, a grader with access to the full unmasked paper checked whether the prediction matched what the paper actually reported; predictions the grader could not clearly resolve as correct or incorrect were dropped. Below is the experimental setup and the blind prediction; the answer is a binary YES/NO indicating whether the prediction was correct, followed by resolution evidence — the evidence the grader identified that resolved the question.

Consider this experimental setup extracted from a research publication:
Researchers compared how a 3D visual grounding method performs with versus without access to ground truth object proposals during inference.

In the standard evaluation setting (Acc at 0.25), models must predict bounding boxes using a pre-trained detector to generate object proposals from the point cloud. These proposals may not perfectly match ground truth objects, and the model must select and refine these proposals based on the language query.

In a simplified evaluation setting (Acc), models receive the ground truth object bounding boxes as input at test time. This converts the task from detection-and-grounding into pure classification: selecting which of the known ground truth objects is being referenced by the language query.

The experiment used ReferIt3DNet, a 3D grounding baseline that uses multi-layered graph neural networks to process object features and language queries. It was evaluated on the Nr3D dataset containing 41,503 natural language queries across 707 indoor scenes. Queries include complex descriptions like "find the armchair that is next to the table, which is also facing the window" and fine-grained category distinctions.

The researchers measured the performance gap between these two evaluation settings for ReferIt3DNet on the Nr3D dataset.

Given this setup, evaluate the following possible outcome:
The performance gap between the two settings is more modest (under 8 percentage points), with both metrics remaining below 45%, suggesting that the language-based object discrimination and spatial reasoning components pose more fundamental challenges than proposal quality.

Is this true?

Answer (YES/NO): NO